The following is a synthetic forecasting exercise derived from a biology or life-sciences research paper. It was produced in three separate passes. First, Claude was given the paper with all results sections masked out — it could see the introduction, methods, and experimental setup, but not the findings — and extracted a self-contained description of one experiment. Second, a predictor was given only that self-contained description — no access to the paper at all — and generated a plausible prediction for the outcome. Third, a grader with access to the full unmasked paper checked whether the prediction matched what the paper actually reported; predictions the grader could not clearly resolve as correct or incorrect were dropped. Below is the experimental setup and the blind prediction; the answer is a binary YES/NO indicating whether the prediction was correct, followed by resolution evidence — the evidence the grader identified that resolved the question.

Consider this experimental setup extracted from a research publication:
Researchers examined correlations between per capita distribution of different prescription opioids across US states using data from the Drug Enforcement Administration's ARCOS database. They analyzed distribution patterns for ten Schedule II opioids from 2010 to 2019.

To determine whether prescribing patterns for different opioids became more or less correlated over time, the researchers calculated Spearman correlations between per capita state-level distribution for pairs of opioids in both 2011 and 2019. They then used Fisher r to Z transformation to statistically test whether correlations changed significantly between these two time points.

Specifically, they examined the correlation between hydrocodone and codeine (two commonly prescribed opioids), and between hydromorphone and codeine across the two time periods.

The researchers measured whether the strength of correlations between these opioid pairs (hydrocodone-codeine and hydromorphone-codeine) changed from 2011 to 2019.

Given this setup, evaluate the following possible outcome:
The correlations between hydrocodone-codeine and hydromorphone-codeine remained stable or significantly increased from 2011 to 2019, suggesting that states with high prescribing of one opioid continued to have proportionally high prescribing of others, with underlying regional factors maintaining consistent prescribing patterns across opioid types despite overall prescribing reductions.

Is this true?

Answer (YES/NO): YES